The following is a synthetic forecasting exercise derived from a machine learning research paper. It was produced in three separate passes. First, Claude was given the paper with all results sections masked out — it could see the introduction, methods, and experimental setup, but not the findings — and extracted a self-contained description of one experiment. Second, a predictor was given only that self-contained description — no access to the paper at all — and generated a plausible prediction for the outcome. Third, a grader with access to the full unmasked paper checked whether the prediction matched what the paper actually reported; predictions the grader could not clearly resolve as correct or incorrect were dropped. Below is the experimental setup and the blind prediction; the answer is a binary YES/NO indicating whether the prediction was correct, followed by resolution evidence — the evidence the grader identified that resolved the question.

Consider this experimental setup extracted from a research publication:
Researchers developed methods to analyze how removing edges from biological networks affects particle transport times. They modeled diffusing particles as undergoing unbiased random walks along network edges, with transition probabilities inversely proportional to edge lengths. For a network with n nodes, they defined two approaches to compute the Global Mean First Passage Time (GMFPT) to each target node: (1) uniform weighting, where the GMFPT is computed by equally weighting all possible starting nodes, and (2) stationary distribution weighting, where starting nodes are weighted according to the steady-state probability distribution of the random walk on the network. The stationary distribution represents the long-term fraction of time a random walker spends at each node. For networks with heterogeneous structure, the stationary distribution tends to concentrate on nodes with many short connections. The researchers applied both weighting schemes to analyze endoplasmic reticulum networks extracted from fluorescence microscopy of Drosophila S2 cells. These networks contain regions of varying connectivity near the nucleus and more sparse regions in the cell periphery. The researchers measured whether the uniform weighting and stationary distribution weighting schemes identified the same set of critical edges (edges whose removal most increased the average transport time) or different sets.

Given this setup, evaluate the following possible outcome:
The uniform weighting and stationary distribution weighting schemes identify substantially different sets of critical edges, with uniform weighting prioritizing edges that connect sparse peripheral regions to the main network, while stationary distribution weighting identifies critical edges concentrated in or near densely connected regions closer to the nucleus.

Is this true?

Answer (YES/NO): NO